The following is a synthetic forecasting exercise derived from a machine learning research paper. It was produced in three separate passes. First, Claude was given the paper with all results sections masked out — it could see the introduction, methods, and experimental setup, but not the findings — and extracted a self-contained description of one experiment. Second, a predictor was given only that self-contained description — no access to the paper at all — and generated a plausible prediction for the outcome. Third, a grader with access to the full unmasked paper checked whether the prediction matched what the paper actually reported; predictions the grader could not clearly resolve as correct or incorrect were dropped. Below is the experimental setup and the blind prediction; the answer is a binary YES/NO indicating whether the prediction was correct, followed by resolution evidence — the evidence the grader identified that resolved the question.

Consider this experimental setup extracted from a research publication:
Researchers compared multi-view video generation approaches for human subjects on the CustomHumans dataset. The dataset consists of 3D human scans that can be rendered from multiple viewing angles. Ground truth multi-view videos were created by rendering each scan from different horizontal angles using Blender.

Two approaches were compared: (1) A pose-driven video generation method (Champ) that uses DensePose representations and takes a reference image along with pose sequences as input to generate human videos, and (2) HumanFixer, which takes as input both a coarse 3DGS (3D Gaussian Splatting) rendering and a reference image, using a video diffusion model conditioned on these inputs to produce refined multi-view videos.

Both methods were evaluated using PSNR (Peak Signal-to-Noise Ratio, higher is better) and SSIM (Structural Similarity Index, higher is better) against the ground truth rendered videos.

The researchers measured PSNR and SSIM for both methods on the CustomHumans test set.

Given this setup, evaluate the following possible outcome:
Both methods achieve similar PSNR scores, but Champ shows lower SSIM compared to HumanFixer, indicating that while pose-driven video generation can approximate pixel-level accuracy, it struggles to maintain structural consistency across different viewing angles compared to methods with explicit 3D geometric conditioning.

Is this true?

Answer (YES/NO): NO